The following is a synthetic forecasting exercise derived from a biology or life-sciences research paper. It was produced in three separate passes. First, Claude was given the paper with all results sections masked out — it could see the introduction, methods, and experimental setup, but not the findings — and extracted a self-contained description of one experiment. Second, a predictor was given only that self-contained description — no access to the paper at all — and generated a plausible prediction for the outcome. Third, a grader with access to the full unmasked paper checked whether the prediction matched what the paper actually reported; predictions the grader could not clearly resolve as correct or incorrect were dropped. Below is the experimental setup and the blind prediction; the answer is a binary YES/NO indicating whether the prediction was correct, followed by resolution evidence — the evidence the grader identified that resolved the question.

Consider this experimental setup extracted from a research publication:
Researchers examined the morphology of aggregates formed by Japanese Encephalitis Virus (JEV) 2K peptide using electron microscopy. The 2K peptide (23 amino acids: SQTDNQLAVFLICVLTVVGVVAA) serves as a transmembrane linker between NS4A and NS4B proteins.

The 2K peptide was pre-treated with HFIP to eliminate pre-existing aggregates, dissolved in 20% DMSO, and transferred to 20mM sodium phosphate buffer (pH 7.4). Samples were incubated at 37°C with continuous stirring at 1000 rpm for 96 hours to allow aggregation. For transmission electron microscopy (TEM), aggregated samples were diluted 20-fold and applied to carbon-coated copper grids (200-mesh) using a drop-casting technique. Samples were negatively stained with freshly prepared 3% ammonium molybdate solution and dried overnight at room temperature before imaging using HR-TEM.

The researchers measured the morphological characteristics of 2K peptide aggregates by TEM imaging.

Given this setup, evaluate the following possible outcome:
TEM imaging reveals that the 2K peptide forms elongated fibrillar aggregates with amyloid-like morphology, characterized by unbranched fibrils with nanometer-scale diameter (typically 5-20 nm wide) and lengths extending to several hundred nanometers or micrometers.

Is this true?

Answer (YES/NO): NO